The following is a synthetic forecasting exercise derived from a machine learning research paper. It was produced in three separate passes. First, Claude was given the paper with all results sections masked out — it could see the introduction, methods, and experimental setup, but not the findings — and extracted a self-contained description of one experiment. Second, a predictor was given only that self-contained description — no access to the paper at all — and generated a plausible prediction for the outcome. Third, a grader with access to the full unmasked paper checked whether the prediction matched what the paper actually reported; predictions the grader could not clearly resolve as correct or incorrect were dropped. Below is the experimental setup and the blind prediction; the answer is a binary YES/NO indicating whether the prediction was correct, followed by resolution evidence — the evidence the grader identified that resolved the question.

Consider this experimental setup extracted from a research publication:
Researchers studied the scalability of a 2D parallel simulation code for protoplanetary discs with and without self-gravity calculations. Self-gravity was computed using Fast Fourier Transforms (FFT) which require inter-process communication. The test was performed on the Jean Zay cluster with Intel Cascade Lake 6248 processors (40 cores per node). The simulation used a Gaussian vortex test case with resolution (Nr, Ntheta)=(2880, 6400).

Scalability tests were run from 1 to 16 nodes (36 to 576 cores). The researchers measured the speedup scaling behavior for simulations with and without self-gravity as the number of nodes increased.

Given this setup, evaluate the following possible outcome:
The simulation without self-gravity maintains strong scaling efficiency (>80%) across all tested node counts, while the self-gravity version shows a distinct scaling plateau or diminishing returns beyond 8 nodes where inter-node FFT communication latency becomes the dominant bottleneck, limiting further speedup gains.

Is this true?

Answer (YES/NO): NO